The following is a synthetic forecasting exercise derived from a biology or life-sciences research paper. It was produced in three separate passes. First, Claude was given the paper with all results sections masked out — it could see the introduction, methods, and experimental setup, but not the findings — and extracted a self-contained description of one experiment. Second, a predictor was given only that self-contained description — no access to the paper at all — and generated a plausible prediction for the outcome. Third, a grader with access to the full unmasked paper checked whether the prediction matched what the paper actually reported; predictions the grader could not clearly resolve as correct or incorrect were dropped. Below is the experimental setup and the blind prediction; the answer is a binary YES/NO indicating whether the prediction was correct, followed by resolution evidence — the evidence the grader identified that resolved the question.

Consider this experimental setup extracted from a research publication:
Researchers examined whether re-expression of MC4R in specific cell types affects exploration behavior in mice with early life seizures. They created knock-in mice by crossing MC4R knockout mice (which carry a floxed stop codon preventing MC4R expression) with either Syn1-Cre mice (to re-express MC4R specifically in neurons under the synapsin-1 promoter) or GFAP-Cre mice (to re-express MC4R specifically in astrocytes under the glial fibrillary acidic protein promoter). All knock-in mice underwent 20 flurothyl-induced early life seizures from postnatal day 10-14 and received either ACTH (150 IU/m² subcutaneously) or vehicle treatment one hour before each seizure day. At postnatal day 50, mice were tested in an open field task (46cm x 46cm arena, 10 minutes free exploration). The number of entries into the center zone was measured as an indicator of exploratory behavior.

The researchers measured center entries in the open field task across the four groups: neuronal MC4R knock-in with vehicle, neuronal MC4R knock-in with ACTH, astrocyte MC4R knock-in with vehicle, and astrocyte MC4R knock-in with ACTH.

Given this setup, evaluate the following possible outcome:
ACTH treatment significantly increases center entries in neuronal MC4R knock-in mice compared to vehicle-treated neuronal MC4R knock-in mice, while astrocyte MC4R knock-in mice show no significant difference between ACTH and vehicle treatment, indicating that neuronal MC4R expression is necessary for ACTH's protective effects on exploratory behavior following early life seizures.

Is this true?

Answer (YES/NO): NO